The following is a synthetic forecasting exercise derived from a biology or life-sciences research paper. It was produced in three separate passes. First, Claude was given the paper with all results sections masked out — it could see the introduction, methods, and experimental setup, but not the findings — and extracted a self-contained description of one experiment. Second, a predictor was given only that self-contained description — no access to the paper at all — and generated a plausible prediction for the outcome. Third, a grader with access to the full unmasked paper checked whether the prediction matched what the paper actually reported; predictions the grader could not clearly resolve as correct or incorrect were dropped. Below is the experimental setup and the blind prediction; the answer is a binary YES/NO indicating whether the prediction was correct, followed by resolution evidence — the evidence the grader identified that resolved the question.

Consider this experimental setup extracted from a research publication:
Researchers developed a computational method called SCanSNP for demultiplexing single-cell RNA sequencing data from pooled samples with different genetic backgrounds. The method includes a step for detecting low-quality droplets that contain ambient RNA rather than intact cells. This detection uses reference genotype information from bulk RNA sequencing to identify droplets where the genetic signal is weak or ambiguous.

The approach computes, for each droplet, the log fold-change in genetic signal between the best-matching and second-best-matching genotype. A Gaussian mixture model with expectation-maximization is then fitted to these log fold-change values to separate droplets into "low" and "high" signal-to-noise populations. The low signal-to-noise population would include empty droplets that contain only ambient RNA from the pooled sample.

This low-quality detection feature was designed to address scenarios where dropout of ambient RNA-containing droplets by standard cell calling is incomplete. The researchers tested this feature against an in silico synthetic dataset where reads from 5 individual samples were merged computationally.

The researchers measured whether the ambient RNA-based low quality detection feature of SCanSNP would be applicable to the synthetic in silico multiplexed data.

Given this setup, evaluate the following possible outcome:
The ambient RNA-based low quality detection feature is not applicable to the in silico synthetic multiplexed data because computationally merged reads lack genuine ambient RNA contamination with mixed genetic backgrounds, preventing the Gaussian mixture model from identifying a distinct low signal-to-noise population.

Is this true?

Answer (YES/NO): YES